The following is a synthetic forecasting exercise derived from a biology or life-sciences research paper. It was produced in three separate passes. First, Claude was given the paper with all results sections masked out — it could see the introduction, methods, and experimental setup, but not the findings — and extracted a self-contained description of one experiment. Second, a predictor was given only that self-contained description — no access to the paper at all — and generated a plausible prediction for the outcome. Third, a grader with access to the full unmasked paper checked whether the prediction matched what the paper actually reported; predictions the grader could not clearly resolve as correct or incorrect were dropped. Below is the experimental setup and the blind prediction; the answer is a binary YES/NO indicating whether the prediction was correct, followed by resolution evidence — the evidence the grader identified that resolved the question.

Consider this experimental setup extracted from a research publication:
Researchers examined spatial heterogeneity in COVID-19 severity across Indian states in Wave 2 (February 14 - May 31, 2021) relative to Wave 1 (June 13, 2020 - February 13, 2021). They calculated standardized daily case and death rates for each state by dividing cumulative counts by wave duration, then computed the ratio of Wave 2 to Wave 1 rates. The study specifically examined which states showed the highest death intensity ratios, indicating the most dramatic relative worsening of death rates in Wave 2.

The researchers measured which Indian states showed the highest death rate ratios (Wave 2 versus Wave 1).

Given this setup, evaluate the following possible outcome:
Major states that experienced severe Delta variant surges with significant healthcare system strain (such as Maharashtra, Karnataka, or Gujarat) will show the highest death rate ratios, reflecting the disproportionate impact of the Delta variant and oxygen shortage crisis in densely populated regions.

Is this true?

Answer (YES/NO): NO